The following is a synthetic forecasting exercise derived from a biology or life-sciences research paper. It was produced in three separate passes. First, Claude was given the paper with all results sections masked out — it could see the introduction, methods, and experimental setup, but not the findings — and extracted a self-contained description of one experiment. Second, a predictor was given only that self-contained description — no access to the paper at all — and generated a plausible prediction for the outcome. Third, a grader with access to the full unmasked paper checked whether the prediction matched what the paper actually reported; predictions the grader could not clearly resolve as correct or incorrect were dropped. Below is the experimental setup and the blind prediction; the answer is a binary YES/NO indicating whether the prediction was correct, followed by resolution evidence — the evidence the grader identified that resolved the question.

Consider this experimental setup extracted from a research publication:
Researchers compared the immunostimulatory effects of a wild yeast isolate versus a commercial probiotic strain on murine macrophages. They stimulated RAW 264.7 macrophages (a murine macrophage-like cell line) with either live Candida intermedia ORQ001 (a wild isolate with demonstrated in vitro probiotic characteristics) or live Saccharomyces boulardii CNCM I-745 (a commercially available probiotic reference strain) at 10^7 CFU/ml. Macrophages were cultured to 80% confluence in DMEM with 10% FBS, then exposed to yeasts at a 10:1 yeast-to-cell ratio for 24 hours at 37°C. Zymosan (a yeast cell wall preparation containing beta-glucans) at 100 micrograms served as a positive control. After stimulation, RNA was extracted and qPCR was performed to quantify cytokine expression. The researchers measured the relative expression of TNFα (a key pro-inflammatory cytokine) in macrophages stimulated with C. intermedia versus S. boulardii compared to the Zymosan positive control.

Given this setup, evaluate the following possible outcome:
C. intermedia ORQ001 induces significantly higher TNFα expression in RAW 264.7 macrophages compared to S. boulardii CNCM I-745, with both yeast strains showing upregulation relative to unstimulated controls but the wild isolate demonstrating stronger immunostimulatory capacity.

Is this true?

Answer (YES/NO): NO